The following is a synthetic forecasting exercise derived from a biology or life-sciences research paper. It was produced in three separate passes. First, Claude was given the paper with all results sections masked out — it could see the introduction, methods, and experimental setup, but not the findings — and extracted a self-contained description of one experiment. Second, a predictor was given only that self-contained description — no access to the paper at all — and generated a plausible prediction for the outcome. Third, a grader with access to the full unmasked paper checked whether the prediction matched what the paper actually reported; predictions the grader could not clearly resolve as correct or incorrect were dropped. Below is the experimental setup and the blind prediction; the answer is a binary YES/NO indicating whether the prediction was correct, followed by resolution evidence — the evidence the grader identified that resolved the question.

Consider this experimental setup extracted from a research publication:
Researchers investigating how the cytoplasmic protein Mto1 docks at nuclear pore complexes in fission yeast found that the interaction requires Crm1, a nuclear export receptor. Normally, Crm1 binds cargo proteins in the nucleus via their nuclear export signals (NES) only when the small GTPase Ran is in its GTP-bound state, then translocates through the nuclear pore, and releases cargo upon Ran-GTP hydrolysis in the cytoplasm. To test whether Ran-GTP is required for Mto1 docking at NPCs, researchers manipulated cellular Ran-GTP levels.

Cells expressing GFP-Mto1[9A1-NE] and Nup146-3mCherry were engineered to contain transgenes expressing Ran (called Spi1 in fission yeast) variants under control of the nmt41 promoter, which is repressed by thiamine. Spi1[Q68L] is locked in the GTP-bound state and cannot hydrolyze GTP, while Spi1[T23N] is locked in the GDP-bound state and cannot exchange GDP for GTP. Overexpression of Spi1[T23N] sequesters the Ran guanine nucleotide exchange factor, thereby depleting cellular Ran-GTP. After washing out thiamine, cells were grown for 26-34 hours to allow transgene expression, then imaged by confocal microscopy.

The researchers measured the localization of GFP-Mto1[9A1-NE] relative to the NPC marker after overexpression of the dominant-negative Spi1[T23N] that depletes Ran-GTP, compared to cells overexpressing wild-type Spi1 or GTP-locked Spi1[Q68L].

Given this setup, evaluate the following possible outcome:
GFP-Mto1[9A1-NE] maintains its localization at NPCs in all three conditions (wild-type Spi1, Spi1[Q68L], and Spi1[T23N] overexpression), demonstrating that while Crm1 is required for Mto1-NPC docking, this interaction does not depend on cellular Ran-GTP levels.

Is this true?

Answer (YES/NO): NO